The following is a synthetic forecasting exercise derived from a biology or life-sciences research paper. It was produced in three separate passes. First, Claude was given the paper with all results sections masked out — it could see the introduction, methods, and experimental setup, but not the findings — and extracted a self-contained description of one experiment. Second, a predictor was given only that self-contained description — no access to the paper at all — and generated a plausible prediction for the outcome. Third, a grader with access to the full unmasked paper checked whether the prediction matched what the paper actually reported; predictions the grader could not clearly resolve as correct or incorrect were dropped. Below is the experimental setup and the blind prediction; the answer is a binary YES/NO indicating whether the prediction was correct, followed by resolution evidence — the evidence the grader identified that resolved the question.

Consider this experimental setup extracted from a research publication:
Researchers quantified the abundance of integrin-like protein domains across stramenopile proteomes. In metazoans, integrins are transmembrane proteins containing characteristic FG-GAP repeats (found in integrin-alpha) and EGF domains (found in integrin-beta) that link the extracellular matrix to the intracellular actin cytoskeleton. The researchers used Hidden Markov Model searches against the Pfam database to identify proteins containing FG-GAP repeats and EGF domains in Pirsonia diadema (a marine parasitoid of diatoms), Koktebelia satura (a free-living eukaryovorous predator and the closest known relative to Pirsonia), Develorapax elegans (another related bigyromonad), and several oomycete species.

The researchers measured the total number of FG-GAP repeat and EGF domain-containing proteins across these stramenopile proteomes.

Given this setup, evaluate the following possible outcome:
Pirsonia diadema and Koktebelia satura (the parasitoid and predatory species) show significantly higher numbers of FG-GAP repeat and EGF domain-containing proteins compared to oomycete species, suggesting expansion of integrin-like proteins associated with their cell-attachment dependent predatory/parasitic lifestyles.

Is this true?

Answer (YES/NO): NO